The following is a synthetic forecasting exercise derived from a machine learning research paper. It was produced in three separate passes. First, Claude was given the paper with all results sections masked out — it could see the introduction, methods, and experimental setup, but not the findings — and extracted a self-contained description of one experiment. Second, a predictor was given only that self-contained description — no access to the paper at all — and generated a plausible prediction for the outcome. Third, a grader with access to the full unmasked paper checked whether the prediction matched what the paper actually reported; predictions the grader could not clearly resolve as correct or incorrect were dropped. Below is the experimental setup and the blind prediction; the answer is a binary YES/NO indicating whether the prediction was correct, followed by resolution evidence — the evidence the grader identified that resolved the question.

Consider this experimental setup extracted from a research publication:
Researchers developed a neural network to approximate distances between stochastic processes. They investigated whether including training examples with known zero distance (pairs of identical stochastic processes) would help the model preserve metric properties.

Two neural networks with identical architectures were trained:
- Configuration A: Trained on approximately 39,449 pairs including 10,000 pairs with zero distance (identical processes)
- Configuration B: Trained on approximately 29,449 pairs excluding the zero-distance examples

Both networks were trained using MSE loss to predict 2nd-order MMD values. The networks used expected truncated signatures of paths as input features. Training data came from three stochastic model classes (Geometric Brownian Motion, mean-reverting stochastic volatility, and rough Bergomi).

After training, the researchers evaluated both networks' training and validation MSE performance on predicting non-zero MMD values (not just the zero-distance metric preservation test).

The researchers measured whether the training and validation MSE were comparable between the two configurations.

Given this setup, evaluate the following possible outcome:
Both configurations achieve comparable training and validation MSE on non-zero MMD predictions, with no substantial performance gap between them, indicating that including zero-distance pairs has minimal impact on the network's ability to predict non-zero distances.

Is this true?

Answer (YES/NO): YES